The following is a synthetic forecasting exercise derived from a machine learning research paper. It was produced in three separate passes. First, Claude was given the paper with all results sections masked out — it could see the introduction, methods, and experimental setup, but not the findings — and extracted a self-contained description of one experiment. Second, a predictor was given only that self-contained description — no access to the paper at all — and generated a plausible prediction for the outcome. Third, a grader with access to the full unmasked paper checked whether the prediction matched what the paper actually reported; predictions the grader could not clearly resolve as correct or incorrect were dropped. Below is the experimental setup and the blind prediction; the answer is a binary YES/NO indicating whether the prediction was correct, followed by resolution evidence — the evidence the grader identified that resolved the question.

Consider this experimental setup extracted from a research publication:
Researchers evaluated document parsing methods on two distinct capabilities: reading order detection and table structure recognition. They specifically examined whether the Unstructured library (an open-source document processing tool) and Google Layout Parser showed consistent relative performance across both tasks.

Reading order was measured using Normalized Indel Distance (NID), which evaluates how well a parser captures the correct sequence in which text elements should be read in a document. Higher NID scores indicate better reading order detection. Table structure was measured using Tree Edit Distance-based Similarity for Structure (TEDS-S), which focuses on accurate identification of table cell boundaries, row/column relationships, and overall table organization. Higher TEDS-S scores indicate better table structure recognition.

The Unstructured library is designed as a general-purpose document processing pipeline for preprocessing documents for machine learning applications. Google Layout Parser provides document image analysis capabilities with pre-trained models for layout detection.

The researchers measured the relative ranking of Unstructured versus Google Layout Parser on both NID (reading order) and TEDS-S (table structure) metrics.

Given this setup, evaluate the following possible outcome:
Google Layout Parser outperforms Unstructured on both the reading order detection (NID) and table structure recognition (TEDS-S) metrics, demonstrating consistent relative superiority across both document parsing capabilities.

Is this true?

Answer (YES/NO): NO